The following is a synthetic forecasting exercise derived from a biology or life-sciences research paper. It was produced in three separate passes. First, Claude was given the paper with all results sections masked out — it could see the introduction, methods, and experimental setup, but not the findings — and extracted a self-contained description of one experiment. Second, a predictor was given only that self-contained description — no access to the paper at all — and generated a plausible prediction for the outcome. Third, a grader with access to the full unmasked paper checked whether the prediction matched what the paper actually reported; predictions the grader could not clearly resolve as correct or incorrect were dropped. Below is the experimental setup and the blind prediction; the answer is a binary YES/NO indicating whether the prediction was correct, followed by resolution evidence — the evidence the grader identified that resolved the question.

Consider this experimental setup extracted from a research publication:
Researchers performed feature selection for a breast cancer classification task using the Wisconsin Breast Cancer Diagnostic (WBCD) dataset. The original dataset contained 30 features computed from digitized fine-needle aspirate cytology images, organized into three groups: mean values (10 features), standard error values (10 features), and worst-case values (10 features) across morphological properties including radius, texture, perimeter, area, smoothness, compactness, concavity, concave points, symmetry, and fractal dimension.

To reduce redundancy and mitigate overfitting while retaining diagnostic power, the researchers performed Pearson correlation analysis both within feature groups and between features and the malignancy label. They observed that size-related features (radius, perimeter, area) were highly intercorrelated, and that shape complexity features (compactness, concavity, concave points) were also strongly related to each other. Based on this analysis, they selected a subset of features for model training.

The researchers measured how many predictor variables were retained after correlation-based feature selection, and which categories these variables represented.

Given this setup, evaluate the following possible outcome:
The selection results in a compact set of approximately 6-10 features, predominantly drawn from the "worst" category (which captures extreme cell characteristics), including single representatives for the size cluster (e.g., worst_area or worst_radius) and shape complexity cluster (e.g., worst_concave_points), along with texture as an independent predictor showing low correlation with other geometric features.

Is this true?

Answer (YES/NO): NO